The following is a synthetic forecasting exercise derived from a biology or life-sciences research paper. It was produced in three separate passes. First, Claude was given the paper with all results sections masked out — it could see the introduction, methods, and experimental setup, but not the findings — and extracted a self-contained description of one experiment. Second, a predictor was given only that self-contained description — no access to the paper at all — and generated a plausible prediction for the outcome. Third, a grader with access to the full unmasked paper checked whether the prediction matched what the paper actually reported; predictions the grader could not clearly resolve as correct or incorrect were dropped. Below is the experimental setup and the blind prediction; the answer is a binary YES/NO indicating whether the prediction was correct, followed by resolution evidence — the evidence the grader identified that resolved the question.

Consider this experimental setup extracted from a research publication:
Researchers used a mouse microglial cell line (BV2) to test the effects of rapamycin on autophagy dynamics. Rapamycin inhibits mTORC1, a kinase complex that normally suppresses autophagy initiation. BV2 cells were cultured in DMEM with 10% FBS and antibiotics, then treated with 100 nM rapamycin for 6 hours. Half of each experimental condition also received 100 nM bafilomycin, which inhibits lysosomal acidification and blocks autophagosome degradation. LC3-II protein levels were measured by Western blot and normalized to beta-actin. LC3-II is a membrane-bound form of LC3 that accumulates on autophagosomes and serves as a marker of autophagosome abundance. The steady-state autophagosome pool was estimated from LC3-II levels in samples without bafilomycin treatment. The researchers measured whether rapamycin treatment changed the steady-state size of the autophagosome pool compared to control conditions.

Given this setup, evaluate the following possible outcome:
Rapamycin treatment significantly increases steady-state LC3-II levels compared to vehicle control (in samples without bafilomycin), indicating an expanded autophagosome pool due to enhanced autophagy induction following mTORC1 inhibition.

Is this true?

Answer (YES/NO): NO